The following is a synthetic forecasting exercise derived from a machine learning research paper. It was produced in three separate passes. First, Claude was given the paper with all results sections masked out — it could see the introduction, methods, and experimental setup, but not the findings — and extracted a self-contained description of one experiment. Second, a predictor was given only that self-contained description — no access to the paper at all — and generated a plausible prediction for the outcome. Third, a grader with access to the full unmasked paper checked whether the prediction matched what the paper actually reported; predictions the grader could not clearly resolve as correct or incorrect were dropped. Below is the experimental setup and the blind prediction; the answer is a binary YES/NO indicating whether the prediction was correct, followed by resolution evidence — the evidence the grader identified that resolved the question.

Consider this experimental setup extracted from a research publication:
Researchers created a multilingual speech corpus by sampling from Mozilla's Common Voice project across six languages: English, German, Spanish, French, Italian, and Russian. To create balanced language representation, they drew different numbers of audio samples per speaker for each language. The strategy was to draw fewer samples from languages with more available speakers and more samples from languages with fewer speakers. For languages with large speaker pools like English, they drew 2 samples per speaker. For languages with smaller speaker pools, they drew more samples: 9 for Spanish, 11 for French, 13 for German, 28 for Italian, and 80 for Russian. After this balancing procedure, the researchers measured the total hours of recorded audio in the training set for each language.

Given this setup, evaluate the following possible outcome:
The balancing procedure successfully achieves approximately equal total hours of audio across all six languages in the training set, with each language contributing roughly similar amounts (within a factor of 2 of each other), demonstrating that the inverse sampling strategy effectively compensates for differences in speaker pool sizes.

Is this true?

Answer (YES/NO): YES